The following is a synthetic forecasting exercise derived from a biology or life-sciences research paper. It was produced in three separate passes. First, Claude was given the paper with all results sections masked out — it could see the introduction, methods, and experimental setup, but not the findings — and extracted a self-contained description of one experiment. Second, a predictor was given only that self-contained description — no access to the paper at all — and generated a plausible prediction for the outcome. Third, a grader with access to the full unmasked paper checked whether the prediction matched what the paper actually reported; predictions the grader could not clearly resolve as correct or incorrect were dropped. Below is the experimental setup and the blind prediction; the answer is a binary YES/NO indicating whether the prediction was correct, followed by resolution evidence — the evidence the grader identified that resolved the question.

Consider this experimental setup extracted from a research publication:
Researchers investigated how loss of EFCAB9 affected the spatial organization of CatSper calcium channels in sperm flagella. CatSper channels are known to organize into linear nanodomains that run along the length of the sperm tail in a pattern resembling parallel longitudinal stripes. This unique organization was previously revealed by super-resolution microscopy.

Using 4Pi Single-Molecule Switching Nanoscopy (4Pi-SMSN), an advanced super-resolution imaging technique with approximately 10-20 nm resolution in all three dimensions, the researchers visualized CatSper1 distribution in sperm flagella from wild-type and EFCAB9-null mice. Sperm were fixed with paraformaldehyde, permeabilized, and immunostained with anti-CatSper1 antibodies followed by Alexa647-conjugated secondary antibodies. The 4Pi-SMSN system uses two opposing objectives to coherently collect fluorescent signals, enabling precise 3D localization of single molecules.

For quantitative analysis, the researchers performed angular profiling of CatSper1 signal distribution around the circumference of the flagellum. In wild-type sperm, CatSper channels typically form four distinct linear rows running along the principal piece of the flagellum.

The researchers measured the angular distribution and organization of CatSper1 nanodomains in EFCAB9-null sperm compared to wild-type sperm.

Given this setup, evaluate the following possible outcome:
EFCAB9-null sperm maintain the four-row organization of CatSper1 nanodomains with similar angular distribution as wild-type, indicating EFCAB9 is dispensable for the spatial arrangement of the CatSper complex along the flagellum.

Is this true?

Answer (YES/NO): NO